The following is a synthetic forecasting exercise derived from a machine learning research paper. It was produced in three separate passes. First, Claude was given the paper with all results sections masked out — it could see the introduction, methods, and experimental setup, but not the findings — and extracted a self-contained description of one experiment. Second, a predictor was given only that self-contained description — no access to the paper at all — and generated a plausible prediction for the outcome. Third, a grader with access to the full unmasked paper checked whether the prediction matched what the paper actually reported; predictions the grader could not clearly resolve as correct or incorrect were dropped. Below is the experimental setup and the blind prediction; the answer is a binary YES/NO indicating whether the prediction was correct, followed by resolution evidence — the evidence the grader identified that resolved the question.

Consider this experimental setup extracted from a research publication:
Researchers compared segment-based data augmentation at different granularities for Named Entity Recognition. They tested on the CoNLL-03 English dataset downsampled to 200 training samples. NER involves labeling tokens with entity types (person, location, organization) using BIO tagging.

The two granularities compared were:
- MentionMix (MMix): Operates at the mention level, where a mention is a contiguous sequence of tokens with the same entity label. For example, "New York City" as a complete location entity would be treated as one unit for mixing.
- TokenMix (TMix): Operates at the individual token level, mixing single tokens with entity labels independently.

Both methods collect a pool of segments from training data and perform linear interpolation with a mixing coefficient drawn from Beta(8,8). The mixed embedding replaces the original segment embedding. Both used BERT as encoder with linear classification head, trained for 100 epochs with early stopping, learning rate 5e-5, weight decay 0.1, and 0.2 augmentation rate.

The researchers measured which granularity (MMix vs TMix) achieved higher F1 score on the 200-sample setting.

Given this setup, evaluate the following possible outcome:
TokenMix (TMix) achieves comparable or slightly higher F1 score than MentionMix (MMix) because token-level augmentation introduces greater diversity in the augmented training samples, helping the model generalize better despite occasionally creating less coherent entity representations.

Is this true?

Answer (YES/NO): YES